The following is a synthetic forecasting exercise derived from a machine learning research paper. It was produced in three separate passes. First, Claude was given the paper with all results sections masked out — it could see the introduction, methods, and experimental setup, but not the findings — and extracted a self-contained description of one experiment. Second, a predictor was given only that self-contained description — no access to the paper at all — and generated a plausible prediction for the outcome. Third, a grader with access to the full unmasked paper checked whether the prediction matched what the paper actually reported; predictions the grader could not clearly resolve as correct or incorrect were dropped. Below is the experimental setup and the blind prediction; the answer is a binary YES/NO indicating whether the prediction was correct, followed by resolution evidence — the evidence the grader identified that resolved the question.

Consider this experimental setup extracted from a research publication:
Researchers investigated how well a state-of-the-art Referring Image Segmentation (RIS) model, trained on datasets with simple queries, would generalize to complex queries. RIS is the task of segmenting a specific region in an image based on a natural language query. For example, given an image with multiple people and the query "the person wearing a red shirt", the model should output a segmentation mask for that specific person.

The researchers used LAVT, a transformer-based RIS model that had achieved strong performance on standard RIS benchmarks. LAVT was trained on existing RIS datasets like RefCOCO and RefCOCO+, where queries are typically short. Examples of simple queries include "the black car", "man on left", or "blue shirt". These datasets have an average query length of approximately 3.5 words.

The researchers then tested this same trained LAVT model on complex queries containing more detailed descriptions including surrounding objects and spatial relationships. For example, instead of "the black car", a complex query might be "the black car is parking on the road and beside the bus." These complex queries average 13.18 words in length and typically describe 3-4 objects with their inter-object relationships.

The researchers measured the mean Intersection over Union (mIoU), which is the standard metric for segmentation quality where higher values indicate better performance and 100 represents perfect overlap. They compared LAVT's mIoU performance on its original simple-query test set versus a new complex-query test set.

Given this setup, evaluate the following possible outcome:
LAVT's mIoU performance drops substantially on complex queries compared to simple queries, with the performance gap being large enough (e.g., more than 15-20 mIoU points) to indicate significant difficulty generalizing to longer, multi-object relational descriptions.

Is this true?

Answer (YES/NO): YES